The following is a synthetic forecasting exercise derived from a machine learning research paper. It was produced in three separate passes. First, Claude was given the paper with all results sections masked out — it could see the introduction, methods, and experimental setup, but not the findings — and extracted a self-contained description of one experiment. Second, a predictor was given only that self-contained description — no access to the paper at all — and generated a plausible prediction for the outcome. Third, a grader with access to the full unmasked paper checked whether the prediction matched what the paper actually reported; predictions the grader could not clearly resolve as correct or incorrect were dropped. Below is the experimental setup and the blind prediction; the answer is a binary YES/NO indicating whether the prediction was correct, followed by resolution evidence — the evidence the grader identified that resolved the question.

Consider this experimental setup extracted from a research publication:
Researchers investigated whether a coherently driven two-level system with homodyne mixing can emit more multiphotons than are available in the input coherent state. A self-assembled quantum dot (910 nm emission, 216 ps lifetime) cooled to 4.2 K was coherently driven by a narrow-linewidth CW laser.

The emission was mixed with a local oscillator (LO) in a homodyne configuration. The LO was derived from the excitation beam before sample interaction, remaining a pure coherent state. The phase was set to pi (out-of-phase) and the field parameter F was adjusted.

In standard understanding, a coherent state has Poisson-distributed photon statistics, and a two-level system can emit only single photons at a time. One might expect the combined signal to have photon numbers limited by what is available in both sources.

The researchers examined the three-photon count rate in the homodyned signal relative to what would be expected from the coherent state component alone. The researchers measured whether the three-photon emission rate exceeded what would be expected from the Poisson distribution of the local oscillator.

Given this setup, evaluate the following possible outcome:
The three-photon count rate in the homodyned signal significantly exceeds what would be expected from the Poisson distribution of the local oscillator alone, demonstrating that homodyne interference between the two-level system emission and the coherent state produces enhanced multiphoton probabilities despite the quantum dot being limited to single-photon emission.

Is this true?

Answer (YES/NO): YES